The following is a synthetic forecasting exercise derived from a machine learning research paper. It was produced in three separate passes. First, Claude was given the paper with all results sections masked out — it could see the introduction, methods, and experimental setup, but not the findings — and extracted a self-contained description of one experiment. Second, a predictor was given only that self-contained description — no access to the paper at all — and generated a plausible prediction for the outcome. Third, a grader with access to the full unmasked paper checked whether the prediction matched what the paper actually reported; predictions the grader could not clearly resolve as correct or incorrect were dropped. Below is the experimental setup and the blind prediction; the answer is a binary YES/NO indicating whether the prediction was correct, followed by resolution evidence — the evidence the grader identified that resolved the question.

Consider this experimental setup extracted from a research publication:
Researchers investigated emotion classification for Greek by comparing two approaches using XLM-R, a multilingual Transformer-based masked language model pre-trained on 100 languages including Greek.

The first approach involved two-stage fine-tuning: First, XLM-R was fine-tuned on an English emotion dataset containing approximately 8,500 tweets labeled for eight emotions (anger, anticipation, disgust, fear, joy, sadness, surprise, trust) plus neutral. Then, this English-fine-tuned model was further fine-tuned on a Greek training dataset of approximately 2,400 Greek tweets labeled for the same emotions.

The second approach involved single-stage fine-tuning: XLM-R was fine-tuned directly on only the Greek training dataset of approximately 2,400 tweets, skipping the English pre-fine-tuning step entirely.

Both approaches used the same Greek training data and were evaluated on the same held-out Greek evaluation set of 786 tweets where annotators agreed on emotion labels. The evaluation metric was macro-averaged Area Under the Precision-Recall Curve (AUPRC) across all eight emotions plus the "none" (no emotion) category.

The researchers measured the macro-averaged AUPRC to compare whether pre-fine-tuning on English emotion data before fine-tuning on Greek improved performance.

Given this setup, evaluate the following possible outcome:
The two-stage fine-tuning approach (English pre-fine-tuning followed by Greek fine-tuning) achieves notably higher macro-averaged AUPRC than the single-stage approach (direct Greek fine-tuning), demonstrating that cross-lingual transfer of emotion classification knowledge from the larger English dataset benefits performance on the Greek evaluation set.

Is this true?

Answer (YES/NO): YES